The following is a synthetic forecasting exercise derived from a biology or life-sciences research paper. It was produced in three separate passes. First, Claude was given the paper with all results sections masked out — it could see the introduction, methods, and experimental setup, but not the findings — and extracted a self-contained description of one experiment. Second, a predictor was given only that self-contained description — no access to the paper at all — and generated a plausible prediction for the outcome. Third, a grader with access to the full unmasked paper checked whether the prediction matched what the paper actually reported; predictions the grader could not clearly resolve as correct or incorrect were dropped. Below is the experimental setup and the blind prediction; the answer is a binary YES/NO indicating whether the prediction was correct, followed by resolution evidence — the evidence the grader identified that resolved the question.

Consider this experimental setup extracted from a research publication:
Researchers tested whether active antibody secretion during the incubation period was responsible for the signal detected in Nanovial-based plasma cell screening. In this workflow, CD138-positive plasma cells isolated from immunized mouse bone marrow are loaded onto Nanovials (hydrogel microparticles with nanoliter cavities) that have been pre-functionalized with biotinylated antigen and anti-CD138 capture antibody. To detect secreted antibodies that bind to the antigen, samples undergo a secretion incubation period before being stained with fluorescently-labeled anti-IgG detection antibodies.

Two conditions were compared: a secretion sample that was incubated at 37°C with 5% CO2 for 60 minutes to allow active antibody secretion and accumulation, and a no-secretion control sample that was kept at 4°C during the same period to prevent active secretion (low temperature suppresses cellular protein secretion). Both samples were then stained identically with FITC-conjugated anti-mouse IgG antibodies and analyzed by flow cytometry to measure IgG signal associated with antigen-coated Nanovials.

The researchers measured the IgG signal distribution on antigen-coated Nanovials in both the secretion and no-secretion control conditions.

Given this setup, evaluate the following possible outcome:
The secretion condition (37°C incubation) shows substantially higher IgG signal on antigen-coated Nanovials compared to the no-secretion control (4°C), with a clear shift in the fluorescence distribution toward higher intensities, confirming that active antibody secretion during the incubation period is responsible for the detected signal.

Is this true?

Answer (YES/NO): YES